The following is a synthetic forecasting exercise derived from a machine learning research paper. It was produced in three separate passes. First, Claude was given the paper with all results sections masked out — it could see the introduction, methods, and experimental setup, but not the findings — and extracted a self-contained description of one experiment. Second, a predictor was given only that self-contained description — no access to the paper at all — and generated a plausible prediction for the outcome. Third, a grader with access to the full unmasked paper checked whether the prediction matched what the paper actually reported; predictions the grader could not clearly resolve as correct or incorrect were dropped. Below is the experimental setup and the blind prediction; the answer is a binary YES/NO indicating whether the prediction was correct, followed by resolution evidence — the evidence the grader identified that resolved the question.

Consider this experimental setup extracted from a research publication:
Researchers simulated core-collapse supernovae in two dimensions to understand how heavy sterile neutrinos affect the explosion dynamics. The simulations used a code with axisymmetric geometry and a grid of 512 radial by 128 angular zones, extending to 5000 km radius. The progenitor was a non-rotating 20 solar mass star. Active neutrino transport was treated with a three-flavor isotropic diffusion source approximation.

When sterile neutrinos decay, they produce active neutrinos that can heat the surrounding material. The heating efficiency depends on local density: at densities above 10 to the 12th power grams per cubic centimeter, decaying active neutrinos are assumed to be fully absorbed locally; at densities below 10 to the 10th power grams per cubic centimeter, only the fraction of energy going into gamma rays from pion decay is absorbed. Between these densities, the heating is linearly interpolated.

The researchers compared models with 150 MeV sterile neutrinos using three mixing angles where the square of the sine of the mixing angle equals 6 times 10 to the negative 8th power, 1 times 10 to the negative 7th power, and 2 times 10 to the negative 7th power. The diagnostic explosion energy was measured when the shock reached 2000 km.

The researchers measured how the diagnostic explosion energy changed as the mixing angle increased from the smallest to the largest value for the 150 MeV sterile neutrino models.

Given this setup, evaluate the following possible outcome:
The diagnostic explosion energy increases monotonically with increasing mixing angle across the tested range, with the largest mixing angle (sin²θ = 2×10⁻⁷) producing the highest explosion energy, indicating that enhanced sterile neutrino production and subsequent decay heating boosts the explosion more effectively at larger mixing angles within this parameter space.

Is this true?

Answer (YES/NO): YES